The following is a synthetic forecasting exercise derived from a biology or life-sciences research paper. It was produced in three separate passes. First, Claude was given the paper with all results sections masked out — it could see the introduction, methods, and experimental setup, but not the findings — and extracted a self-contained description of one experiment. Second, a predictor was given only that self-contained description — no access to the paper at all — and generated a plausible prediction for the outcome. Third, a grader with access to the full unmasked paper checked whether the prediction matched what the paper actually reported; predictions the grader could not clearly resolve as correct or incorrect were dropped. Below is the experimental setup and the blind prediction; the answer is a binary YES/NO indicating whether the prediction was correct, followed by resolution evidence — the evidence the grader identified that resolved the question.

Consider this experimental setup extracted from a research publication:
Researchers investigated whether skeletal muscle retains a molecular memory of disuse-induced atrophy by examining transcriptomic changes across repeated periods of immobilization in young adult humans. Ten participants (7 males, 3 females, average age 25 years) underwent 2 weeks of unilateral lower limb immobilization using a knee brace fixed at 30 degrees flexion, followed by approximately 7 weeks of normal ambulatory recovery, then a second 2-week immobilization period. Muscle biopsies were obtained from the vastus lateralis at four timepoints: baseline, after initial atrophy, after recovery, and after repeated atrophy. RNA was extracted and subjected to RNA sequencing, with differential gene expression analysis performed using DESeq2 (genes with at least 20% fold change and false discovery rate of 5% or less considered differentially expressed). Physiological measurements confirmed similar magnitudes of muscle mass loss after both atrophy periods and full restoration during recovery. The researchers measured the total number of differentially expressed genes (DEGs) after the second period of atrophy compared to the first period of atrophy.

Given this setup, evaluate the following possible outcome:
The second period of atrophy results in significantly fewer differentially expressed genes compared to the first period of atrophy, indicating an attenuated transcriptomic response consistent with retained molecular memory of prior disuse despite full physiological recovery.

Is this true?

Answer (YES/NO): YES